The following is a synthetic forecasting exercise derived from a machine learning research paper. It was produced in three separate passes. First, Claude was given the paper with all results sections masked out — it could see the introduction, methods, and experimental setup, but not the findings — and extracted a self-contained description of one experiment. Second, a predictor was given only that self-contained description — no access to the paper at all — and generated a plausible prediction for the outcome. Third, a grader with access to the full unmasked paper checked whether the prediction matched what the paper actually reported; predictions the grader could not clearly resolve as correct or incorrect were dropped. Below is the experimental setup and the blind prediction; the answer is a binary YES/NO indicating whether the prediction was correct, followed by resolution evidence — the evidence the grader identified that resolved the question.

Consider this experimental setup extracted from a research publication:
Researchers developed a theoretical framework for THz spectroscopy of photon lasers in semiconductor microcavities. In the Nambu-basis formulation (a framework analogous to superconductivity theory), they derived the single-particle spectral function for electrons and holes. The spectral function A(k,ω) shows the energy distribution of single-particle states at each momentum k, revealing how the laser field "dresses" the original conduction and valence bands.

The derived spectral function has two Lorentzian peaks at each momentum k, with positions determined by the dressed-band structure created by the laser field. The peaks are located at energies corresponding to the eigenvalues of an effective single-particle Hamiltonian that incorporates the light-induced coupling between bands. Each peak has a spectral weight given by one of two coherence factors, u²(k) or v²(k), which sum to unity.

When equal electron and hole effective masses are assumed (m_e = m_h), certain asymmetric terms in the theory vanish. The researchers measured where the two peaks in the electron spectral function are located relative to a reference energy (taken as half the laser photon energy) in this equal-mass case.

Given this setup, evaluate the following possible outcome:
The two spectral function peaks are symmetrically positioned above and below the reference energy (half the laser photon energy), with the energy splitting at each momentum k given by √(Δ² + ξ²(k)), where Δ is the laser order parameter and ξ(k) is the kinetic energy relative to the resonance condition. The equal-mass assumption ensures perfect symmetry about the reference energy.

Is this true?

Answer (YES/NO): NO